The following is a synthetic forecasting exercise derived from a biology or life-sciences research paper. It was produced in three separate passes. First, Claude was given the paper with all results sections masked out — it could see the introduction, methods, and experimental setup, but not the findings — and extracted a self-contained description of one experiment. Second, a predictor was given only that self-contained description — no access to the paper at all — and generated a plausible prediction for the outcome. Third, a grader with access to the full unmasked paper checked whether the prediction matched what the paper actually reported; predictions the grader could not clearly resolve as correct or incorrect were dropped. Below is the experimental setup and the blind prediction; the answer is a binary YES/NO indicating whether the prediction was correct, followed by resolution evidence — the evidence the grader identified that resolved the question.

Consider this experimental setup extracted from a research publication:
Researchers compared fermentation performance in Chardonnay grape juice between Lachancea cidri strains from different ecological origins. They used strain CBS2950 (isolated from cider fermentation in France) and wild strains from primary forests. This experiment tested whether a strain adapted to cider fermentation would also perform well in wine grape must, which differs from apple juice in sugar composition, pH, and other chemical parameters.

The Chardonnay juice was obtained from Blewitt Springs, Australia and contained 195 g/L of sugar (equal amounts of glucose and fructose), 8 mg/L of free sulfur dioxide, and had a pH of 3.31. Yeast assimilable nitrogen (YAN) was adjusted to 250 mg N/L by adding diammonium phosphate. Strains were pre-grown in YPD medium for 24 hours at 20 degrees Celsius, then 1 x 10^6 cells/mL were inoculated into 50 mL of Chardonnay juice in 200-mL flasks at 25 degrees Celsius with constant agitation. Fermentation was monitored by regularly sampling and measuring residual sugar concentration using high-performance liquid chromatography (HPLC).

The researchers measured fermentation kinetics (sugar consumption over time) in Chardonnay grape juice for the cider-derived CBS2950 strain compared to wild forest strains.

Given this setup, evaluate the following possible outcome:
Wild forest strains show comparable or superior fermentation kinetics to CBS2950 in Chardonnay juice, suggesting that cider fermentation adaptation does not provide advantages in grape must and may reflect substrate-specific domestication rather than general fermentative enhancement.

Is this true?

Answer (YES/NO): NO